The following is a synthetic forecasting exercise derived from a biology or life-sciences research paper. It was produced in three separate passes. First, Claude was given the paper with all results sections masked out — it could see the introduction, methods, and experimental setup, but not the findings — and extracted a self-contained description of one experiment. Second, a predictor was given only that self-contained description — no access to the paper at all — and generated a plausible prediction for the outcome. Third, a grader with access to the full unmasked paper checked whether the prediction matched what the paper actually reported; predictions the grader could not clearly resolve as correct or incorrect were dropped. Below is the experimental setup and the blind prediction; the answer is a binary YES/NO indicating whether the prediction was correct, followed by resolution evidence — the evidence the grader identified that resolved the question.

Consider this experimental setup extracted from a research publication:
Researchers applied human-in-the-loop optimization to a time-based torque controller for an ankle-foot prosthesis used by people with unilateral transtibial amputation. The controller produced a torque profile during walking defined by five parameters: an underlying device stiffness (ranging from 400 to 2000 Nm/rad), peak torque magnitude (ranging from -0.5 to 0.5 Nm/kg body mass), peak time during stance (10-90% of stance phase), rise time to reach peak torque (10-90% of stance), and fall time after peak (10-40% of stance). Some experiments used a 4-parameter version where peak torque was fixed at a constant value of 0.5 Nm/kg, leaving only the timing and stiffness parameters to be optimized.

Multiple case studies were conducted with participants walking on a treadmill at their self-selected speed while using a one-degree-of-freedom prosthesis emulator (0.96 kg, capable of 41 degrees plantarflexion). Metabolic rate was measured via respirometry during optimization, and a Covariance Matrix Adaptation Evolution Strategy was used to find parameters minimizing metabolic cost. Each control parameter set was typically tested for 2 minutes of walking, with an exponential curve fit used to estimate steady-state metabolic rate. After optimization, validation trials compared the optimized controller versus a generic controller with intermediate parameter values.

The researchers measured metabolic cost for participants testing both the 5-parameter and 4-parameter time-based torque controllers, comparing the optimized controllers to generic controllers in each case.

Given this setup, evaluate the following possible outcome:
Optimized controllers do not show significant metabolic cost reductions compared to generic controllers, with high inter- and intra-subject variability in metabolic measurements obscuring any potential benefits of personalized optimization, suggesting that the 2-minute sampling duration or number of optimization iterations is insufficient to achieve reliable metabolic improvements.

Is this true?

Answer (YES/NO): NO